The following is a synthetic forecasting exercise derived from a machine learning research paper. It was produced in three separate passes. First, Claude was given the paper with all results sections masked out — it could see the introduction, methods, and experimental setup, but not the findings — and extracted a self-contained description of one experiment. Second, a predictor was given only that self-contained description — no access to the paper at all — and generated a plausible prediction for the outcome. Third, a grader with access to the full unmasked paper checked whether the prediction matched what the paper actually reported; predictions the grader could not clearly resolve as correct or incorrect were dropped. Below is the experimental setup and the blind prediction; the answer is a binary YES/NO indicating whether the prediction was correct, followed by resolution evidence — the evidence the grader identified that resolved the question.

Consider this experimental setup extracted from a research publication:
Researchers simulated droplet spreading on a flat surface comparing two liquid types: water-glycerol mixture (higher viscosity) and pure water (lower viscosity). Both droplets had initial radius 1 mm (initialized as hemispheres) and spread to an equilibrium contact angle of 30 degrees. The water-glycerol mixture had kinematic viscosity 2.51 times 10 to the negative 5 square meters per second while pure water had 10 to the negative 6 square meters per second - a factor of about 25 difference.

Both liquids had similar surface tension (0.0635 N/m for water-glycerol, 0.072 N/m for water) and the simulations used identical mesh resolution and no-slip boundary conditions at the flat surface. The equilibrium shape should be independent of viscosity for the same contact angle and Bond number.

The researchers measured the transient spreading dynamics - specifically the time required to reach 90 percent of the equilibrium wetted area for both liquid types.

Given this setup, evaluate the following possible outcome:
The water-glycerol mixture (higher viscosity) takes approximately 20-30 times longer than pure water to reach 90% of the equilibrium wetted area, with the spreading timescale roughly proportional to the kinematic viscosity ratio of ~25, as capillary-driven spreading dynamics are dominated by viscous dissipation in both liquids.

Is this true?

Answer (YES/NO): NO